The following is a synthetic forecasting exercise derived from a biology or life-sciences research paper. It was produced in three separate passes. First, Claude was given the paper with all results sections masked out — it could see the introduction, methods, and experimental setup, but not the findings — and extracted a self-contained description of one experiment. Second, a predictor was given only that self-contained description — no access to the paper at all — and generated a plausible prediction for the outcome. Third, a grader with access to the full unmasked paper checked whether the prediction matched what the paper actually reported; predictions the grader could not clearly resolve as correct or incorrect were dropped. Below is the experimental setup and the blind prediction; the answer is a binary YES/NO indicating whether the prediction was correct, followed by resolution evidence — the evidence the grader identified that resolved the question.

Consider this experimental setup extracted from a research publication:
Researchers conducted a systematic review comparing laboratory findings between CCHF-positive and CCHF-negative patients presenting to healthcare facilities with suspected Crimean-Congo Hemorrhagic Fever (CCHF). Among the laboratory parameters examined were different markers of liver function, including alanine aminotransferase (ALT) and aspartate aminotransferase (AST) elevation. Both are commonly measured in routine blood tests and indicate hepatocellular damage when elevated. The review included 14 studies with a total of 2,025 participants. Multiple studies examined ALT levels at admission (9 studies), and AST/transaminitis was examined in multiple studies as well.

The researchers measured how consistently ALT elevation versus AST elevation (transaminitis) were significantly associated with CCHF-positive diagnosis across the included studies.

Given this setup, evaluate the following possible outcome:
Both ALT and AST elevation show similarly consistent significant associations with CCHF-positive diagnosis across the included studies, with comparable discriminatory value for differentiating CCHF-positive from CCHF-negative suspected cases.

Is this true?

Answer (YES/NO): NO